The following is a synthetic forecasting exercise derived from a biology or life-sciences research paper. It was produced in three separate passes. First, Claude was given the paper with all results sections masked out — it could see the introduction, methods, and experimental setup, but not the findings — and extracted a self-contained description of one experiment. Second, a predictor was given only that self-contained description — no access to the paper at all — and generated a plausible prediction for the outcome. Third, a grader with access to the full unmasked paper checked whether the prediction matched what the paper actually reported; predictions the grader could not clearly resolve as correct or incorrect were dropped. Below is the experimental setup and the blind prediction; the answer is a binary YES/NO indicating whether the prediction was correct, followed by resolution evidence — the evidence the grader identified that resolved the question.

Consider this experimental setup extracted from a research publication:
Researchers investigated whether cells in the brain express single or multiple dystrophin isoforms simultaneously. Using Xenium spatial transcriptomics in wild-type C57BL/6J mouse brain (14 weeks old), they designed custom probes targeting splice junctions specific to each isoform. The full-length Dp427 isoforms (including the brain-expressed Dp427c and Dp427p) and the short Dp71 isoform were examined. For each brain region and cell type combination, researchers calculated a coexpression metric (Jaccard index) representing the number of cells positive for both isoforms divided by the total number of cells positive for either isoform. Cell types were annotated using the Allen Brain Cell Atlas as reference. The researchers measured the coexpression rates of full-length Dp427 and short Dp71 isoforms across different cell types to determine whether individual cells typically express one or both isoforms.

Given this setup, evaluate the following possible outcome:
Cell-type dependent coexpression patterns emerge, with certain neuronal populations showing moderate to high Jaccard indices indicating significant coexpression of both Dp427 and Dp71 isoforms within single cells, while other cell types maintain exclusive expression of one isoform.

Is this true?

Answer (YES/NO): YES